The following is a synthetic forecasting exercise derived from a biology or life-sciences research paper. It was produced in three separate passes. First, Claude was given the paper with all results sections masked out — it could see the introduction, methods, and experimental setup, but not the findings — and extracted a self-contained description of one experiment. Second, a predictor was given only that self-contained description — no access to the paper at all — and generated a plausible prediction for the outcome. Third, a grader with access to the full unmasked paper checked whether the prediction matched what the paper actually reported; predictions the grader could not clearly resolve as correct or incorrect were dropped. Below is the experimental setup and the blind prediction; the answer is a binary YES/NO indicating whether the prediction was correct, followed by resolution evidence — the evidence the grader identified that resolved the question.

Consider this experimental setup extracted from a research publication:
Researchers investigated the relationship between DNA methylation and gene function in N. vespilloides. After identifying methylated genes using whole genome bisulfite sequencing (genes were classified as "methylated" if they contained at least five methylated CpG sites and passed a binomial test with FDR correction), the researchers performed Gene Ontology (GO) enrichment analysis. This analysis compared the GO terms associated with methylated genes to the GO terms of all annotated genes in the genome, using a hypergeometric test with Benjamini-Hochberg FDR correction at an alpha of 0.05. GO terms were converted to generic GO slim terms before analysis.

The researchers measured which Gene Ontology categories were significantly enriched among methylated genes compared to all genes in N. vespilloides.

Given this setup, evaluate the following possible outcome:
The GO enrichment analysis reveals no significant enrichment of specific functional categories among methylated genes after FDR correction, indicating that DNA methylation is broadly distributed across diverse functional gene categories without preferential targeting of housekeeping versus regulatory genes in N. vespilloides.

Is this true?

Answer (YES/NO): NO